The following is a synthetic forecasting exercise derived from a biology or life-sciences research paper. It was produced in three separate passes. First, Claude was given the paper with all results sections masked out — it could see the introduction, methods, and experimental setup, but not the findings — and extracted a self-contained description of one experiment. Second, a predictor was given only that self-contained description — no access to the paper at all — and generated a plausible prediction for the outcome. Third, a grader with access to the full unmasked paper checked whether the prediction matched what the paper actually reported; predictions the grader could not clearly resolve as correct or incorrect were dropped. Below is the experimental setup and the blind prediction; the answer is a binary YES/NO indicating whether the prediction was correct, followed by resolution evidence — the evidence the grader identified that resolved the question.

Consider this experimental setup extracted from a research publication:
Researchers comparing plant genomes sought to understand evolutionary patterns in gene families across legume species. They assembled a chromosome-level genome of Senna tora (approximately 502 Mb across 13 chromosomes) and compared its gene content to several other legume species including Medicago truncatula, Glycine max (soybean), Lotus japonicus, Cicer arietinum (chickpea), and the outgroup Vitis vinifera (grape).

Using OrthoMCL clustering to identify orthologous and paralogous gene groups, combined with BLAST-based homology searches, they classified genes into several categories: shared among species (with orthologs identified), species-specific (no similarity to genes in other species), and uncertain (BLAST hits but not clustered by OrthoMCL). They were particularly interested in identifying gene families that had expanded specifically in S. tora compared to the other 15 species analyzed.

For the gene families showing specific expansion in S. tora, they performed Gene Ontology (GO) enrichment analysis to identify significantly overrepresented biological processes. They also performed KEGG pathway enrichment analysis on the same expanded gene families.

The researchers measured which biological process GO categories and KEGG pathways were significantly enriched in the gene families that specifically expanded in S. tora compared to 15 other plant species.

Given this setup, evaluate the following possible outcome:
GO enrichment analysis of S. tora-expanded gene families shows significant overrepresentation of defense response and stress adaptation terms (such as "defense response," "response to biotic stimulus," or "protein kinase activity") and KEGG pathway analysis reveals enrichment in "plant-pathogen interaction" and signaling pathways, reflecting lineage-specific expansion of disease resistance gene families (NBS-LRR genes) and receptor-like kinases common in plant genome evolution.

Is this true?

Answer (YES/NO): NO